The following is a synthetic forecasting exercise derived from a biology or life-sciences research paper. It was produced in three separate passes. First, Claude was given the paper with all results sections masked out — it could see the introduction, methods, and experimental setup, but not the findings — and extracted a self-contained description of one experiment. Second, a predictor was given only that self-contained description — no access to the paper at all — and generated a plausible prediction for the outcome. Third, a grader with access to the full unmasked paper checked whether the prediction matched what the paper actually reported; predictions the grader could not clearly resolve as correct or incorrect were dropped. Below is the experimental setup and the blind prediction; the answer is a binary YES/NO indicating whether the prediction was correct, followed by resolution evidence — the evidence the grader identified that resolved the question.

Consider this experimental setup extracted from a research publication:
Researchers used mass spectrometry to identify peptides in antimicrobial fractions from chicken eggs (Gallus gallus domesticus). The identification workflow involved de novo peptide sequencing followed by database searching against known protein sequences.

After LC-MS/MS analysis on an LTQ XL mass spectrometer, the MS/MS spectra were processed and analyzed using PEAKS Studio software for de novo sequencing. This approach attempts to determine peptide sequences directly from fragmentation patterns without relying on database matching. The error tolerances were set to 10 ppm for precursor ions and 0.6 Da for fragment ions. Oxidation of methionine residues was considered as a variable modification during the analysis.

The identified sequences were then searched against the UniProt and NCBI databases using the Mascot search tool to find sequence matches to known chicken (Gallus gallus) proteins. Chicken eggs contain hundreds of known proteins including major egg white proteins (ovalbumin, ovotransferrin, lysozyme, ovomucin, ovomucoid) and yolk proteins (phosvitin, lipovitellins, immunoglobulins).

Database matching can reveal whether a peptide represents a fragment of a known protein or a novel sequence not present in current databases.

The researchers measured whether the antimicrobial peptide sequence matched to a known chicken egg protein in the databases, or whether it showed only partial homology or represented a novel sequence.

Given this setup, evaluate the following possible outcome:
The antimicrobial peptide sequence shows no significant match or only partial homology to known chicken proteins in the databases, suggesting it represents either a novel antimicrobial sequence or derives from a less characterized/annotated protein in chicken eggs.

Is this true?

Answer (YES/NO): NO